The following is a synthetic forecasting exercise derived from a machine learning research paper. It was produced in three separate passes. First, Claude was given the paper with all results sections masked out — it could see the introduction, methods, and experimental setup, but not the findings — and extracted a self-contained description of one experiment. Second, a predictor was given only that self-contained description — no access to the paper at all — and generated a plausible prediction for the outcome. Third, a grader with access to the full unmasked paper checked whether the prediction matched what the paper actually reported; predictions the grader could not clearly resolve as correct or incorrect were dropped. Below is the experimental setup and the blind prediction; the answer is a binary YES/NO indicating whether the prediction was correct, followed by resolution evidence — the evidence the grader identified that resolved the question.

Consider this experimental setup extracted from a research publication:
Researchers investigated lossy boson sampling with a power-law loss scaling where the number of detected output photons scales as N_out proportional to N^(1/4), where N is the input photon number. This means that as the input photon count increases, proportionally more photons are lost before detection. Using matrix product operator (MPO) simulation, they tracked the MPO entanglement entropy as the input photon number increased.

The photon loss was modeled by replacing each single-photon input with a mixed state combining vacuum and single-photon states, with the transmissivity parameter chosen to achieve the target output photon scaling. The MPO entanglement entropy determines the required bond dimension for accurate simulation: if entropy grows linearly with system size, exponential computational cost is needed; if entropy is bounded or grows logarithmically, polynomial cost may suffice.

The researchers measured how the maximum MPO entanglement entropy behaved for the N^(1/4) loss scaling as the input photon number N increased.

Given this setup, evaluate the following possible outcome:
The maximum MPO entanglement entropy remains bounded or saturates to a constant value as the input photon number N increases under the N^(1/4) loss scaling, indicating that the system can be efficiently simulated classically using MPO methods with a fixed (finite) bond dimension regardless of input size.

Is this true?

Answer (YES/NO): NO